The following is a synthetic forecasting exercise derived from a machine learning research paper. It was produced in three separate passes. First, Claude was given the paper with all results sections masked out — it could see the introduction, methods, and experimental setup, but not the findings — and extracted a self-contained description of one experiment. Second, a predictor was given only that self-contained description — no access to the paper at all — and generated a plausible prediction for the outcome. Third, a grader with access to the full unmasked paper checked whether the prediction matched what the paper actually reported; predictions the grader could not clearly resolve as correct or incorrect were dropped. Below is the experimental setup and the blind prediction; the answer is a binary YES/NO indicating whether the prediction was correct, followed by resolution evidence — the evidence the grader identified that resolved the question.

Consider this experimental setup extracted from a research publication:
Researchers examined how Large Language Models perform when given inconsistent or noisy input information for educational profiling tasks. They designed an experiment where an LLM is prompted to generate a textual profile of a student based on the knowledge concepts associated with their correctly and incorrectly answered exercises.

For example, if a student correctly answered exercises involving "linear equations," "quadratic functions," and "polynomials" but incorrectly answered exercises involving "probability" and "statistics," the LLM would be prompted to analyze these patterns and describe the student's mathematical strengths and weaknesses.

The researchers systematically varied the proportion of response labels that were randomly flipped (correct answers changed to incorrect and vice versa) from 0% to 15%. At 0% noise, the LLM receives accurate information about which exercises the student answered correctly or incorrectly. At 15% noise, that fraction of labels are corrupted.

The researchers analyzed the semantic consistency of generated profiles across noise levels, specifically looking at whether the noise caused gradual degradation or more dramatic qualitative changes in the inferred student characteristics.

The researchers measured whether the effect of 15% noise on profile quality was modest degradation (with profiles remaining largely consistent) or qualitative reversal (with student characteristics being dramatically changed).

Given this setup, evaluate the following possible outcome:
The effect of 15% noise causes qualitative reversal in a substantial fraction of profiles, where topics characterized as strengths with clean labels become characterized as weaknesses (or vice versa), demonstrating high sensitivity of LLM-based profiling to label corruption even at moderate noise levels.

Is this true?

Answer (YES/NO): YES